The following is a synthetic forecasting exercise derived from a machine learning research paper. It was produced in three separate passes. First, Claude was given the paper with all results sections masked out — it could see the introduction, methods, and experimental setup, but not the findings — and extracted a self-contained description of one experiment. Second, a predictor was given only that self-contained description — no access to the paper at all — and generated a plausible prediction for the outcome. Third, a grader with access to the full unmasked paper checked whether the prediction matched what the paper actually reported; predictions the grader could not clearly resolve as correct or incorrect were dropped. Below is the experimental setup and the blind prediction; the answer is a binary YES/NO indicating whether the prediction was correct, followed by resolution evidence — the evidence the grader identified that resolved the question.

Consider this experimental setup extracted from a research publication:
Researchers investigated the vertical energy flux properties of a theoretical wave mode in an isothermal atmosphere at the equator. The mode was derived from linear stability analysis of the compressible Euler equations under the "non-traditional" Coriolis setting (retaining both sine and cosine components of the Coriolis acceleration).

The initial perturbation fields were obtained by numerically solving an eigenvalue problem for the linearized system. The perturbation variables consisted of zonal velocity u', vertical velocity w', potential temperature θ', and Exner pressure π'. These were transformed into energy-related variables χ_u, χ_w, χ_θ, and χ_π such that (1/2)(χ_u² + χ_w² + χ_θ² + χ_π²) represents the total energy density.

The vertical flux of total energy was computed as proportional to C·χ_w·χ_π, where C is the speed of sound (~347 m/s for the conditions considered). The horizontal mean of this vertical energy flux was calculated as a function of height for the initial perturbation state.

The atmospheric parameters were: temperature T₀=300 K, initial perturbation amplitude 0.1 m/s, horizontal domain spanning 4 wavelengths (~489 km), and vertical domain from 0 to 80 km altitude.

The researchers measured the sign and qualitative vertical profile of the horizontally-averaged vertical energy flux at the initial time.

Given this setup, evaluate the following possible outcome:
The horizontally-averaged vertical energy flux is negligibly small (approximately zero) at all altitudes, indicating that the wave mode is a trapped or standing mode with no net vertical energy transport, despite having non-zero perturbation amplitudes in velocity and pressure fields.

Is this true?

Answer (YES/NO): NO